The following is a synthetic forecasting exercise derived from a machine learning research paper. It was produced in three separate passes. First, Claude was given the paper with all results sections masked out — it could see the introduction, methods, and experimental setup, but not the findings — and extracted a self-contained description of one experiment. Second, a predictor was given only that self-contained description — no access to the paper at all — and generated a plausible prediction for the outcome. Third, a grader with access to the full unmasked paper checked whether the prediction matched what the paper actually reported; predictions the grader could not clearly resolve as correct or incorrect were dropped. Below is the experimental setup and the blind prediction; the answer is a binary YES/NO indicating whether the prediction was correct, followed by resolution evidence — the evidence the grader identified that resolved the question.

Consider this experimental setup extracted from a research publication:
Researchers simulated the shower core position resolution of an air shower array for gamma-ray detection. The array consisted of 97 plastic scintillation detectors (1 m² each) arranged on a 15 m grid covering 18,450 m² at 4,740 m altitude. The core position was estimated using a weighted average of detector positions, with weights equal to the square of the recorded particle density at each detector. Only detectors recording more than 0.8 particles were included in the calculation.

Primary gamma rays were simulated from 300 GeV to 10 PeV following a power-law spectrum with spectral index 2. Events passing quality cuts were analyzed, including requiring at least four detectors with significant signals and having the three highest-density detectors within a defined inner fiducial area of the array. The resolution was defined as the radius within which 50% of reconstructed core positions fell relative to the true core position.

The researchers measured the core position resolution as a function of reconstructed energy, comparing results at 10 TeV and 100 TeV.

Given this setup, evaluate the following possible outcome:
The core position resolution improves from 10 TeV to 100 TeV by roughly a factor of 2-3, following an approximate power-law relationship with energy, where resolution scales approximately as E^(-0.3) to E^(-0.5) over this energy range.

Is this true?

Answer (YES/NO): YES